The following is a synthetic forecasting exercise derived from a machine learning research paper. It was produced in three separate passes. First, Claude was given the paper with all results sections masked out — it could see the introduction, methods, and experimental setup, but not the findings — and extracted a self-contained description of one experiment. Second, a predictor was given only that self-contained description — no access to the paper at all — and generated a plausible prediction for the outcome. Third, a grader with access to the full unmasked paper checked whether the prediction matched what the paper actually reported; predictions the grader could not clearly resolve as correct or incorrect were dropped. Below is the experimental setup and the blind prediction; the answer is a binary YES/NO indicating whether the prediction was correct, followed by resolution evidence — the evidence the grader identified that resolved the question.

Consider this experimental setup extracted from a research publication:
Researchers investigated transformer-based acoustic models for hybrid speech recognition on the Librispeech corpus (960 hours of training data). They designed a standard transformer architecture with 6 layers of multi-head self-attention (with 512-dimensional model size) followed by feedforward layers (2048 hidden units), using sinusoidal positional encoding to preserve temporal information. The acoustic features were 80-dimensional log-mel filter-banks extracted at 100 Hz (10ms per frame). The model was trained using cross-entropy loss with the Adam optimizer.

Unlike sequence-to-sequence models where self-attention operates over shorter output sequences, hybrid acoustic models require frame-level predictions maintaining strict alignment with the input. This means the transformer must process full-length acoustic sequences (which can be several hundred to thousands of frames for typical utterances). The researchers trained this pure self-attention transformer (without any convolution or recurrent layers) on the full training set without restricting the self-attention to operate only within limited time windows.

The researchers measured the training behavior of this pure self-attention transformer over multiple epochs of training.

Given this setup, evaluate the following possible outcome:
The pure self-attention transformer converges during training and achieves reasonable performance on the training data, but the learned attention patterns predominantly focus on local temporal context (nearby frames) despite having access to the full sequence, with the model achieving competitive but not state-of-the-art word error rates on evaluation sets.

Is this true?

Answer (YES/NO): NO